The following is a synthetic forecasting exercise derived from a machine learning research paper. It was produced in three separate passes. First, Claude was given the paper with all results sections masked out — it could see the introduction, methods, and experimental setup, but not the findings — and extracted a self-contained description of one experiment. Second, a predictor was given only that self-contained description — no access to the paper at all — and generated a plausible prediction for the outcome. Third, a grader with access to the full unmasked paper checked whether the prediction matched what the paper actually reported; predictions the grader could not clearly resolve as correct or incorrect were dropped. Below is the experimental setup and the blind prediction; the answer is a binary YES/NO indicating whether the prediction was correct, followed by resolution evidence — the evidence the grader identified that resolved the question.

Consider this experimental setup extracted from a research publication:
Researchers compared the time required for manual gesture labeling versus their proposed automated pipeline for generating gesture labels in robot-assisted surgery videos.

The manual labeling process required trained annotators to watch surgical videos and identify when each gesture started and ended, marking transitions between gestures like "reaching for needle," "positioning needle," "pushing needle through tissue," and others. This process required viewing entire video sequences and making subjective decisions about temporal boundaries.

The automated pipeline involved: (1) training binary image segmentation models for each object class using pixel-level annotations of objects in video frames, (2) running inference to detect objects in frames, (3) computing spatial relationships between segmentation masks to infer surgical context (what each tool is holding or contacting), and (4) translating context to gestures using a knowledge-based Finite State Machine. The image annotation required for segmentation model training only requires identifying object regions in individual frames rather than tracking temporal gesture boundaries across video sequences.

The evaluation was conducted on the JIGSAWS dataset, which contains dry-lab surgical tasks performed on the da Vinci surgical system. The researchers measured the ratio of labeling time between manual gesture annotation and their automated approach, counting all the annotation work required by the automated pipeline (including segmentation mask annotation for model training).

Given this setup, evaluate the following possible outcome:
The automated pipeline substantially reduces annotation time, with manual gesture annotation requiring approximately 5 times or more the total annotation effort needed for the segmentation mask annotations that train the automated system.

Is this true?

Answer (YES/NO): NO